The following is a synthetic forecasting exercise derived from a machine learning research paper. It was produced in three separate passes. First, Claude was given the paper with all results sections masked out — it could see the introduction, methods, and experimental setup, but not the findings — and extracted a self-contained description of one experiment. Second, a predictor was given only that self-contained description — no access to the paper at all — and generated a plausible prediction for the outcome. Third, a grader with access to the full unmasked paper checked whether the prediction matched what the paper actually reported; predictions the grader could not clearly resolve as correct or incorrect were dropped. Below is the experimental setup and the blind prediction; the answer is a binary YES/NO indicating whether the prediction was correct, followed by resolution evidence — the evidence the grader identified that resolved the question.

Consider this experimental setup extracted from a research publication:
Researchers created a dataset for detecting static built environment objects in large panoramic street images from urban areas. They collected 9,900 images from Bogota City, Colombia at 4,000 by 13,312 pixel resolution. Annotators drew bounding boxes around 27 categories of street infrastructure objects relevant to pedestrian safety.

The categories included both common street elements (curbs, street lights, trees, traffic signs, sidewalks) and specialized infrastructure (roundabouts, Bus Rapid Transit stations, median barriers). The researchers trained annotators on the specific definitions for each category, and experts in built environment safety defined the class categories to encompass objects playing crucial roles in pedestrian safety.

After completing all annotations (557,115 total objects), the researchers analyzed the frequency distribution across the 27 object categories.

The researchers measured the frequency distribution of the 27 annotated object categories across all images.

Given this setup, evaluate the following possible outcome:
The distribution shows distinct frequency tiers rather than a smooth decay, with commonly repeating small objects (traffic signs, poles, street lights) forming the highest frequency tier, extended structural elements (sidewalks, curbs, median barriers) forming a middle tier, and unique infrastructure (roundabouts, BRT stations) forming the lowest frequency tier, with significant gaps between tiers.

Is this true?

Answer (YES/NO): NO